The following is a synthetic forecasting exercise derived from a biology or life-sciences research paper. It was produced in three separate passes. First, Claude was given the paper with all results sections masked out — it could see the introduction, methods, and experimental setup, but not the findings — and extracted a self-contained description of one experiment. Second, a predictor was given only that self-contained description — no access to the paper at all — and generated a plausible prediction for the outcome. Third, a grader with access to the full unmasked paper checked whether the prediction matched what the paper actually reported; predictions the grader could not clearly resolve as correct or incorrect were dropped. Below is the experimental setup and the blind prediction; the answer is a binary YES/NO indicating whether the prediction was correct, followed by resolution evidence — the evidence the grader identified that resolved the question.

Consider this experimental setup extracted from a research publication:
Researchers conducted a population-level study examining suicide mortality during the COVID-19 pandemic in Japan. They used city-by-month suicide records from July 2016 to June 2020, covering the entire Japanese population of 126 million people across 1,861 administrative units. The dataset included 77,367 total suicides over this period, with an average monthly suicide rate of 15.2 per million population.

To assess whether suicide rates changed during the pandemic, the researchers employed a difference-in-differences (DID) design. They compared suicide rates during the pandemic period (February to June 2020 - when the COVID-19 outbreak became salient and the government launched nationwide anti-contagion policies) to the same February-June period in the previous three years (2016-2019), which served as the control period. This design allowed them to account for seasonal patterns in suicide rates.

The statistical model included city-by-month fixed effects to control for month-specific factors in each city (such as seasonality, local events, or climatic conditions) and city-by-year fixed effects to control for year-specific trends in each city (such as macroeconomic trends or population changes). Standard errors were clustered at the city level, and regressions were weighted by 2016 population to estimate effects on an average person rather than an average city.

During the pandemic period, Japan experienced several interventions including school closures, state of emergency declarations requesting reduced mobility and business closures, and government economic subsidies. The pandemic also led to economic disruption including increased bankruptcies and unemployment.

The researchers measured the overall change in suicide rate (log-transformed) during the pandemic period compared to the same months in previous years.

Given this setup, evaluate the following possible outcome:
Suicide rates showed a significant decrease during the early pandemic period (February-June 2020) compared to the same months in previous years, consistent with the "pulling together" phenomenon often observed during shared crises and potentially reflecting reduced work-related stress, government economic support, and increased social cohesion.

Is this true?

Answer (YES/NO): YES